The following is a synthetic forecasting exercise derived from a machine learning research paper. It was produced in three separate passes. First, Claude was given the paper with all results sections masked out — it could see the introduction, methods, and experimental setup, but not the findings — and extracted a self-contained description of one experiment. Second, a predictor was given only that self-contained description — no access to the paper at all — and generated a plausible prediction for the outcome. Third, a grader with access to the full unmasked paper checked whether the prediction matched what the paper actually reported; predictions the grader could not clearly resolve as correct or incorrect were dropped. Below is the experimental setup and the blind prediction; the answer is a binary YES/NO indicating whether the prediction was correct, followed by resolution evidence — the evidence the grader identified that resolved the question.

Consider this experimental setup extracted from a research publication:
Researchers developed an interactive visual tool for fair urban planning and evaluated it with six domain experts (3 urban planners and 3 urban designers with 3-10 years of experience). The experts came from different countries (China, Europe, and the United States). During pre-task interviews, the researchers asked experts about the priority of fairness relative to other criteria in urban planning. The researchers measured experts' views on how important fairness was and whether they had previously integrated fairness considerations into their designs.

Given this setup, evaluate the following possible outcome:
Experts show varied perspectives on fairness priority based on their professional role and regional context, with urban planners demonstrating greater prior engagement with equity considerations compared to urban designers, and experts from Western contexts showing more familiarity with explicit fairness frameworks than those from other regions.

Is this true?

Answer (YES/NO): NO